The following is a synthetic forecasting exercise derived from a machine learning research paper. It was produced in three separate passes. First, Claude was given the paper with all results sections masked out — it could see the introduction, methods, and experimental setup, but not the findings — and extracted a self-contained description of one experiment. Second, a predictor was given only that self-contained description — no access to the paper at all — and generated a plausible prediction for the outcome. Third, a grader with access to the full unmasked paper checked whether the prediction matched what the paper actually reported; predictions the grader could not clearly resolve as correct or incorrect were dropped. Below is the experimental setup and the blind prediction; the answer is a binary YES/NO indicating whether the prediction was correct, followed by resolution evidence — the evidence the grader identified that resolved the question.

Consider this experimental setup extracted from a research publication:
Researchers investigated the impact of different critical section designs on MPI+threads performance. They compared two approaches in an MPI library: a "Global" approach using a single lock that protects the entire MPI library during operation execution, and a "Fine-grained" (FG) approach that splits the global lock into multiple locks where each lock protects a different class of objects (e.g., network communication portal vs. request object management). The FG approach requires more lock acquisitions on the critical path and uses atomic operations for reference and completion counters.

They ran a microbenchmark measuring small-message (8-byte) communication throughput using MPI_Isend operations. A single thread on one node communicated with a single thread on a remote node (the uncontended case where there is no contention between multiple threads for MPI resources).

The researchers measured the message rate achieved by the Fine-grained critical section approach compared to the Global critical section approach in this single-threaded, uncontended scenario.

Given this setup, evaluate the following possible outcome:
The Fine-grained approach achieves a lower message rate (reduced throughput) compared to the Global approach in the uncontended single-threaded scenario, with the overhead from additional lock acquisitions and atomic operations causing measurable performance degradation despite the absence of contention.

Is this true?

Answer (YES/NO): YES